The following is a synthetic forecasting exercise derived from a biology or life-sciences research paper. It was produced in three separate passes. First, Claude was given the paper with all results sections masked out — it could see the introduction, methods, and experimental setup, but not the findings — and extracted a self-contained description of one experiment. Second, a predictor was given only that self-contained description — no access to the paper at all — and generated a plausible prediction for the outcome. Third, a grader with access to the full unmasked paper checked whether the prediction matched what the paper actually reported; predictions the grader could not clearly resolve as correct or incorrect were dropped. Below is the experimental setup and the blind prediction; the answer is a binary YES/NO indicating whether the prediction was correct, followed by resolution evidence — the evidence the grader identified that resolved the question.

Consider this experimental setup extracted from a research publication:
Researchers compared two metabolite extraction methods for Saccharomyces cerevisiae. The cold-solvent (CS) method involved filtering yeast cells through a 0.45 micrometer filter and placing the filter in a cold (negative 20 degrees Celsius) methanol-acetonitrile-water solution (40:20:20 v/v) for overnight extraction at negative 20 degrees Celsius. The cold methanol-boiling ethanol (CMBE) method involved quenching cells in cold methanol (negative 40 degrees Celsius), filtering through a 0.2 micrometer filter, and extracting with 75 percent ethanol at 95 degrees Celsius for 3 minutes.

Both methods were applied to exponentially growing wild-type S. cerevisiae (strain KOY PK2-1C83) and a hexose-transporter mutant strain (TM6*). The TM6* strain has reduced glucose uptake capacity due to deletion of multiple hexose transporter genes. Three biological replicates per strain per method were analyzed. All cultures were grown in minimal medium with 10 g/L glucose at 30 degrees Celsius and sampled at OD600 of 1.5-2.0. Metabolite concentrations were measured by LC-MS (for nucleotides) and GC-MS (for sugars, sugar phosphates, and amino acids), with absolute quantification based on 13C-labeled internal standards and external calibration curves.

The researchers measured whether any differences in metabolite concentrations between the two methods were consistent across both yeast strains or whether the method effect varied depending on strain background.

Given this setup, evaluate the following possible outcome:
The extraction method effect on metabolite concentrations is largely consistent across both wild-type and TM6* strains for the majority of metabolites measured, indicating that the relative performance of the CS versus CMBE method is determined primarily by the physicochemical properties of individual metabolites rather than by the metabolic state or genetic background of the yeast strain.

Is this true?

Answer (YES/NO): YES